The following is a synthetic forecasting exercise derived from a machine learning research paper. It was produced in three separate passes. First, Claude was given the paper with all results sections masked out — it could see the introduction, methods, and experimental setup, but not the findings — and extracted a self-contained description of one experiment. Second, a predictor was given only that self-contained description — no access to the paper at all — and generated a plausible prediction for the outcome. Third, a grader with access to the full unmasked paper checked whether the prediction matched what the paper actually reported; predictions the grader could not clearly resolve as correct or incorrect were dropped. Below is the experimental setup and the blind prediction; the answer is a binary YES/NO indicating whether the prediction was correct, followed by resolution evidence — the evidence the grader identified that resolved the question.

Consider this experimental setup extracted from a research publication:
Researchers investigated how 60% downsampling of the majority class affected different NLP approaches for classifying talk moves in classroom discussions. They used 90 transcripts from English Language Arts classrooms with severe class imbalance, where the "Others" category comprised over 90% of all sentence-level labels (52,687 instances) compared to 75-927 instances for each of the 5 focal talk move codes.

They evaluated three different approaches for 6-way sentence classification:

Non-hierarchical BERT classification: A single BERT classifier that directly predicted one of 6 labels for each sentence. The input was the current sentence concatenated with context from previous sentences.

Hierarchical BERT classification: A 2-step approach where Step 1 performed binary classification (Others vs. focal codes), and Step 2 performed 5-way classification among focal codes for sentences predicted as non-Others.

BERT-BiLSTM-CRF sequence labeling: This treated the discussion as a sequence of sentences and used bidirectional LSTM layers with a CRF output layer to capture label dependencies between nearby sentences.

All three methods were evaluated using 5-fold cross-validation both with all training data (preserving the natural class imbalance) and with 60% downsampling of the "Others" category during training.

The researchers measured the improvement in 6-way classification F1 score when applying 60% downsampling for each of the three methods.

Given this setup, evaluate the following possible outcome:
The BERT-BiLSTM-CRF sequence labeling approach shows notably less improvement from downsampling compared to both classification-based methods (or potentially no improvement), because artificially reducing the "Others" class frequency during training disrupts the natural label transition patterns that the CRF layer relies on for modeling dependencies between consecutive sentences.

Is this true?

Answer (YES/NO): NO